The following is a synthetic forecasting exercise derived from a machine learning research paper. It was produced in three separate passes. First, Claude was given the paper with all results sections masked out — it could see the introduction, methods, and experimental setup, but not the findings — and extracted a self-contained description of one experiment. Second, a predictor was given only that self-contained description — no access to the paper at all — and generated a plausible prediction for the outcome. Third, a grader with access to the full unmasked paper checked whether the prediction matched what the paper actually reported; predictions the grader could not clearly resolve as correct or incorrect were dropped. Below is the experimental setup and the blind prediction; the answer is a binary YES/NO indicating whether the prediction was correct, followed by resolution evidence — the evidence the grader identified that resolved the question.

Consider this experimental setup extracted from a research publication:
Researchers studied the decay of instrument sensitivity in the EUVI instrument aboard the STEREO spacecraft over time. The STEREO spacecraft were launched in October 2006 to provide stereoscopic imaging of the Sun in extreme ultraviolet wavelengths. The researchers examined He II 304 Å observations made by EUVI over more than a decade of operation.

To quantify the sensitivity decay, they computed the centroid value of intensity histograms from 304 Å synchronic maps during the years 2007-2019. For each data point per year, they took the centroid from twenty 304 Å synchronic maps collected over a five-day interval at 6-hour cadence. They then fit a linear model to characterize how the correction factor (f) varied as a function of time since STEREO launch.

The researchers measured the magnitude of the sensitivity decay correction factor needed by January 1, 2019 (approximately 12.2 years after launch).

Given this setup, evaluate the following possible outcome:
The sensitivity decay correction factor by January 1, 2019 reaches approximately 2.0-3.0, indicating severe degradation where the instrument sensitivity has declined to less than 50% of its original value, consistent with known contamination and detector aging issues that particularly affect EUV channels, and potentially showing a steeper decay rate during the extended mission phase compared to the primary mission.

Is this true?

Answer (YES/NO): NO